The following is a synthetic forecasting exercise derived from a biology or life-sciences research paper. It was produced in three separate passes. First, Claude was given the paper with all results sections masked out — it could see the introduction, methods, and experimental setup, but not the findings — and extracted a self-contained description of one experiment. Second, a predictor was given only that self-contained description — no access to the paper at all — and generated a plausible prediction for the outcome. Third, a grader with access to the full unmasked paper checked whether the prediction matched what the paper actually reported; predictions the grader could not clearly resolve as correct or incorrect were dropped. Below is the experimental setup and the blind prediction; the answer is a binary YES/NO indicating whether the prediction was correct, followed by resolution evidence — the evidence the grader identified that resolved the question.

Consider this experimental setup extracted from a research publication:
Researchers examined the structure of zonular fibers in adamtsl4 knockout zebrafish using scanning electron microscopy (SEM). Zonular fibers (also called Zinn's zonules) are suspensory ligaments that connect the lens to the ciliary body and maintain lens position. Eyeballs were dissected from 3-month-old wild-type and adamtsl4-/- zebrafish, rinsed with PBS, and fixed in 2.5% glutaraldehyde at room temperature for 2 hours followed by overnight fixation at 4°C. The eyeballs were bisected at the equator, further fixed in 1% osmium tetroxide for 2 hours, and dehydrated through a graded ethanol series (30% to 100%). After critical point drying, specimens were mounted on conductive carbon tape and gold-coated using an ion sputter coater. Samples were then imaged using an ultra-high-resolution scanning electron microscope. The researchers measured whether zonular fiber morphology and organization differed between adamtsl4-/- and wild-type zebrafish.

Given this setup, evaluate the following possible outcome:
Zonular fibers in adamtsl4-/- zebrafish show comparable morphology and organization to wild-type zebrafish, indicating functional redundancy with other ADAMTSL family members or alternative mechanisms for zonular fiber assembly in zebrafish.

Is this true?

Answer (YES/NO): NO